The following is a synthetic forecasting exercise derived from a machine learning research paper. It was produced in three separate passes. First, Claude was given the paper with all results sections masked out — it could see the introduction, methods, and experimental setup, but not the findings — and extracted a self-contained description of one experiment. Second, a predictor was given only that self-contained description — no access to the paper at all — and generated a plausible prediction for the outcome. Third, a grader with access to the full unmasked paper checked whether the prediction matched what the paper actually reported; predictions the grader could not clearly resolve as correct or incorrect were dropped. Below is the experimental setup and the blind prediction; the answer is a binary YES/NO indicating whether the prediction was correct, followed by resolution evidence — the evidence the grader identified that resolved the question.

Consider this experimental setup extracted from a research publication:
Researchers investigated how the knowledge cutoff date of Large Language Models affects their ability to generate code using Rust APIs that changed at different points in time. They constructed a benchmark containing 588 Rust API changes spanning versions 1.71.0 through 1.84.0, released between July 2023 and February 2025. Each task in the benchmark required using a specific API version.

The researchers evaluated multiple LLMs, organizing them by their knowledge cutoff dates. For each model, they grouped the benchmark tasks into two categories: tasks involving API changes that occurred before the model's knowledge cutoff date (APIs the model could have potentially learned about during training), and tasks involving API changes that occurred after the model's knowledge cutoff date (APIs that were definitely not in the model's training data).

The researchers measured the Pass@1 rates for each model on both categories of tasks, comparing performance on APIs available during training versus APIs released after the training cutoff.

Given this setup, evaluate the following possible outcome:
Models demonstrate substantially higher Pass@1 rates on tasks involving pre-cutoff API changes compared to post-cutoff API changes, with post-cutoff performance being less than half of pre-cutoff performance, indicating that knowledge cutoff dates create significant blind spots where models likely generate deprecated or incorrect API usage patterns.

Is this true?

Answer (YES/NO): NO